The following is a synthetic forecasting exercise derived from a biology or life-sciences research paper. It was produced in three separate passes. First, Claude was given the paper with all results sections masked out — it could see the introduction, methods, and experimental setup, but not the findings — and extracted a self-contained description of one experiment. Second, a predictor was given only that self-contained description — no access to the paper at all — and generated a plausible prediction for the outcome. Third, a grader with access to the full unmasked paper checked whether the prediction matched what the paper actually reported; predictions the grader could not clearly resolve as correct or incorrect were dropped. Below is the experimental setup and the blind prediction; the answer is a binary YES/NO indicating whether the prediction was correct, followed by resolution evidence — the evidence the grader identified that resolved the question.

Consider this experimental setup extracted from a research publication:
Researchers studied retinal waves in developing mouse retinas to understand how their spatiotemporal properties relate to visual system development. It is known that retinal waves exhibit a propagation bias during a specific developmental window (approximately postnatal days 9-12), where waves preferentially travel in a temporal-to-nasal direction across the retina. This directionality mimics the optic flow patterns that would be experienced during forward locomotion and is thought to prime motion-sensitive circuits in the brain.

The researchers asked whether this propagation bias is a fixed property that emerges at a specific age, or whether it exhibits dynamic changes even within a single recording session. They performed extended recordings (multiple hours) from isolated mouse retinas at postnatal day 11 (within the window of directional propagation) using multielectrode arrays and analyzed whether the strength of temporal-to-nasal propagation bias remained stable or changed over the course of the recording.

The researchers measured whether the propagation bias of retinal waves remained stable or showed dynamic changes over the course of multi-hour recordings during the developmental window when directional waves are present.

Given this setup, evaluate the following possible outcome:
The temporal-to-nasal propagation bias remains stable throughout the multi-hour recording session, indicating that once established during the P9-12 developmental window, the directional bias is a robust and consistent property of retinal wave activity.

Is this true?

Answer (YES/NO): NO